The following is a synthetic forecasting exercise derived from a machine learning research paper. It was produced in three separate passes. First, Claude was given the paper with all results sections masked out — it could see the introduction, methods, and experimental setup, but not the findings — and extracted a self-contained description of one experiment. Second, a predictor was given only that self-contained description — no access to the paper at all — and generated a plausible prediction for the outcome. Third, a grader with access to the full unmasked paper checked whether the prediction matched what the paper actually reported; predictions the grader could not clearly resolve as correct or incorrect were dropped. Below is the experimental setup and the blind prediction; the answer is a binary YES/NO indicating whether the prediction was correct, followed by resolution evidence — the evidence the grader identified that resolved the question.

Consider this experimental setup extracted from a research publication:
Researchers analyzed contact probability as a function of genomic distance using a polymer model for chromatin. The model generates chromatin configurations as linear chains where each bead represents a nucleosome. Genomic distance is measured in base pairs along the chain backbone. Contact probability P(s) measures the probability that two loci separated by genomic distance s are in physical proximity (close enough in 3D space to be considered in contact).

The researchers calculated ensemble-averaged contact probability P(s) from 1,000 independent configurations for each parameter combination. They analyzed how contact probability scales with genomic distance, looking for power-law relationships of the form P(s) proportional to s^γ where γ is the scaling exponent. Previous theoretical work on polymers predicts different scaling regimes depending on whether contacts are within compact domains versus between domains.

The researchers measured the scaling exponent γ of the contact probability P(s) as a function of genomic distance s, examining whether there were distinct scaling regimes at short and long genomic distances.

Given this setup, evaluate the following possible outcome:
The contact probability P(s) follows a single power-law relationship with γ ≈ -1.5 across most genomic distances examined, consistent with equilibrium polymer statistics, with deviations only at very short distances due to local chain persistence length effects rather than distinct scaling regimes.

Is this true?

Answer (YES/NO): NO